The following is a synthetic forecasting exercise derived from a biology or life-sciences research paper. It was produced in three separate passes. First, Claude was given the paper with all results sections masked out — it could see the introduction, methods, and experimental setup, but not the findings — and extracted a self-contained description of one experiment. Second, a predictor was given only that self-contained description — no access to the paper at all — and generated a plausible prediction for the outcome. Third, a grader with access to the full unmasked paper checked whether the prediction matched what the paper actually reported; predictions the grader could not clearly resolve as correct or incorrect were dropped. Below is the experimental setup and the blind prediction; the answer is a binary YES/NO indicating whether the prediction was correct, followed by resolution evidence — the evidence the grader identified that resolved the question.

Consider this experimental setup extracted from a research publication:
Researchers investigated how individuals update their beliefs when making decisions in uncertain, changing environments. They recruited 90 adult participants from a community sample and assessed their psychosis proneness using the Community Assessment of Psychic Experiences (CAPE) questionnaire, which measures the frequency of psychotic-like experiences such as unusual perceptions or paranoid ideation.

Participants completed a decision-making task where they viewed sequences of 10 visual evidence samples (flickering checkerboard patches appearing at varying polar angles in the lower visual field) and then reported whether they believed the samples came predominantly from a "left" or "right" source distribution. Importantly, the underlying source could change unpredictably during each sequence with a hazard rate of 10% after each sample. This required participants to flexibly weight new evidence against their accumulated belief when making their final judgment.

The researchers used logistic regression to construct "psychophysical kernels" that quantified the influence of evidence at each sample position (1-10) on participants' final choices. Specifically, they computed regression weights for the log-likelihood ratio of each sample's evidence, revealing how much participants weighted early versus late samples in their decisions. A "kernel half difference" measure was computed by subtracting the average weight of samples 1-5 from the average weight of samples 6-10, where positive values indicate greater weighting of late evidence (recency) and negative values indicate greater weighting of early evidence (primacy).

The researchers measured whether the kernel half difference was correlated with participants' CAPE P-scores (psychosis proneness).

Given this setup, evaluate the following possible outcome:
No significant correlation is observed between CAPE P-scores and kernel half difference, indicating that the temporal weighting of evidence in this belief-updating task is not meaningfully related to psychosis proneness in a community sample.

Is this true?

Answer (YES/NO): NO